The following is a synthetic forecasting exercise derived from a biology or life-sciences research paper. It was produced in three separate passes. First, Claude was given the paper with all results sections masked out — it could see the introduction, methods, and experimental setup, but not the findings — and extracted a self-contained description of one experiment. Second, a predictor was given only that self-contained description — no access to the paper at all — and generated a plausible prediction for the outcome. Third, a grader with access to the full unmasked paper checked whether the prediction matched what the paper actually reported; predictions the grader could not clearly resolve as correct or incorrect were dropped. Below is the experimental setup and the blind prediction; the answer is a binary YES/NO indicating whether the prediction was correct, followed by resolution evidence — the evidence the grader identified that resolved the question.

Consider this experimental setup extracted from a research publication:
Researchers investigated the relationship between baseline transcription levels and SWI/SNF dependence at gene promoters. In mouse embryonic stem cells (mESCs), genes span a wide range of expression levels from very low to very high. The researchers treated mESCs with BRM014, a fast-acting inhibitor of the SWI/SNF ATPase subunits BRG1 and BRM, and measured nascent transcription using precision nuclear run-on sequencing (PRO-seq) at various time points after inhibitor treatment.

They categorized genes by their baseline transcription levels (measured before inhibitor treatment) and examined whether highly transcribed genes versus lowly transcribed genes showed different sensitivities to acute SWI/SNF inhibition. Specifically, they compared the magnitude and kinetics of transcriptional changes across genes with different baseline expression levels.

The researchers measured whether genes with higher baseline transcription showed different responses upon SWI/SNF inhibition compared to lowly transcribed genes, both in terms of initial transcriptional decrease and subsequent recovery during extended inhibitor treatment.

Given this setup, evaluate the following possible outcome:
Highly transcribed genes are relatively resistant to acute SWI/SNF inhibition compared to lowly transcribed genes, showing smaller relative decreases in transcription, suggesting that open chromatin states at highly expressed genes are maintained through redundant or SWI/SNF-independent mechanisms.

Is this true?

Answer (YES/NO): NO